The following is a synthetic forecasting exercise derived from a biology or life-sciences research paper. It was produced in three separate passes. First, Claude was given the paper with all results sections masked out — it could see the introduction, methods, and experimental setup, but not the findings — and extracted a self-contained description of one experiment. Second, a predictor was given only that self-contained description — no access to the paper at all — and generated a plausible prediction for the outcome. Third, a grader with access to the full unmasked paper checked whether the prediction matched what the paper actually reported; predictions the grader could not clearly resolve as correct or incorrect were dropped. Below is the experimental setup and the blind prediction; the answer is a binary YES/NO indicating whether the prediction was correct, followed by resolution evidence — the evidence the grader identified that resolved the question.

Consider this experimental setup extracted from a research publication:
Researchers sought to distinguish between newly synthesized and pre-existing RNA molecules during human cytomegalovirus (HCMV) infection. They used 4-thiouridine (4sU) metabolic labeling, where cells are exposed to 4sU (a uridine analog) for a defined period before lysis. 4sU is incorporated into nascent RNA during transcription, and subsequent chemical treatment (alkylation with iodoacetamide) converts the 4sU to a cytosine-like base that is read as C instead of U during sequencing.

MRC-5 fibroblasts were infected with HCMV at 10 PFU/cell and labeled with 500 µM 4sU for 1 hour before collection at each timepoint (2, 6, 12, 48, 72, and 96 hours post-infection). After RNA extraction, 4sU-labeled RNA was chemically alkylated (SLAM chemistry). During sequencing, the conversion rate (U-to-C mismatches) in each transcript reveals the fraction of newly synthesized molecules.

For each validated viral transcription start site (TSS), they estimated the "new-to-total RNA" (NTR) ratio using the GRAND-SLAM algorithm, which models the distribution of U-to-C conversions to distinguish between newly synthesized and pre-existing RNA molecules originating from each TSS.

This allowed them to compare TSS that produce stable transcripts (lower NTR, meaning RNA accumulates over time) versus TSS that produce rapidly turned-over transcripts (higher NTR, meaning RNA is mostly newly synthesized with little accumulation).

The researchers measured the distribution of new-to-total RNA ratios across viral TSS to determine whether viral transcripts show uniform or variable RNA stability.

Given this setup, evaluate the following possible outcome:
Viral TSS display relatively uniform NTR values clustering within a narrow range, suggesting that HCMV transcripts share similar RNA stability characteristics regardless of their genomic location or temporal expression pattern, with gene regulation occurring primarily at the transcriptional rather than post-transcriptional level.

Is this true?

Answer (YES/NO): NO